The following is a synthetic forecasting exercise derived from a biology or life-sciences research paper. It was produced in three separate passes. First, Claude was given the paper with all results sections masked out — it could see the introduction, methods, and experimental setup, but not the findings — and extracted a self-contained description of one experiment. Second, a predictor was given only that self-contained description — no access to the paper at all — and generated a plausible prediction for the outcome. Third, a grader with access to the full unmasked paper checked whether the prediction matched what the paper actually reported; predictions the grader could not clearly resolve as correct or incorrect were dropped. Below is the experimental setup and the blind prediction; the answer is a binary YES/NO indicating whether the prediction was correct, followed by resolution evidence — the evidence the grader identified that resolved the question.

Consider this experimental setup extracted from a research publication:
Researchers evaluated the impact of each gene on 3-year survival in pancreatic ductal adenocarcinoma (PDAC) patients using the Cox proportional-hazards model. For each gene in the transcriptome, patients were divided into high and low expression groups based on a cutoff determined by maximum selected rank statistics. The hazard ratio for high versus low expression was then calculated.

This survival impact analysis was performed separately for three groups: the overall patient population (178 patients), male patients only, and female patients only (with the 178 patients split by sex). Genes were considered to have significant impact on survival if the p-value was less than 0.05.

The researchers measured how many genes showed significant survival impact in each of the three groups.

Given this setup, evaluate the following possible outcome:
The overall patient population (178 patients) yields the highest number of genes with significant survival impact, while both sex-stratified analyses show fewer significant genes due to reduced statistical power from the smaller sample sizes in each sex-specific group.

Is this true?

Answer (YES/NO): YES